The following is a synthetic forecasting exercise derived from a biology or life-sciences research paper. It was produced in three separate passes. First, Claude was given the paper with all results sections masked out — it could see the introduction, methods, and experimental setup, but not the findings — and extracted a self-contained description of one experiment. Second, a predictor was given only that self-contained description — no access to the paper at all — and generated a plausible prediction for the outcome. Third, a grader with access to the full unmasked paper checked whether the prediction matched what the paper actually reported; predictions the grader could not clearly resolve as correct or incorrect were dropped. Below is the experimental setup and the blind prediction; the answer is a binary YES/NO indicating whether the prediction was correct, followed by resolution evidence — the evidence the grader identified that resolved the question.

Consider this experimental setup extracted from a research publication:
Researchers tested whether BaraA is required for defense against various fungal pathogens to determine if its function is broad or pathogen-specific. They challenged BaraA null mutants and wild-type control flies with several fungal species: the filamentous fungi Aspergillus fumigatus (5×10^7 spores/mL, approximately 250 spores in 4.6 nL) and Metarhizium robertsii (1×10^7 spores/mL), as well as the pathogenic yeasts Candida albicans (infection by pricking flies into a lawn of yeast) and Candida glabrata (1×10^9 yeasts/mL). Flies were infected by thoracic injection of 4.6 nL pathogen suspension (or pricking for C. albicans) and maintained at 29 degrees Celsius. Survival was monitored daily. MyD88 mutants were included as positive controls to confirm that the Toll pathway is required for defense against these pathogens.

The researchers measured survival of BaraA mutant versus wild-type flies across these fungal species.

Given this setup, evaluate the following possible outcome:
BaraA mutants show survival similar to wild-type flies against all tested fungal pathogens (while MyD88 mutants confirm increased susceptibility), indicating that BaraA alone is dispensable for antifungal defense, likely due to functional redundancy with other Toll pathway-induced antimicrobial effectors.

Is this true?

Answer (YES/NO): NO